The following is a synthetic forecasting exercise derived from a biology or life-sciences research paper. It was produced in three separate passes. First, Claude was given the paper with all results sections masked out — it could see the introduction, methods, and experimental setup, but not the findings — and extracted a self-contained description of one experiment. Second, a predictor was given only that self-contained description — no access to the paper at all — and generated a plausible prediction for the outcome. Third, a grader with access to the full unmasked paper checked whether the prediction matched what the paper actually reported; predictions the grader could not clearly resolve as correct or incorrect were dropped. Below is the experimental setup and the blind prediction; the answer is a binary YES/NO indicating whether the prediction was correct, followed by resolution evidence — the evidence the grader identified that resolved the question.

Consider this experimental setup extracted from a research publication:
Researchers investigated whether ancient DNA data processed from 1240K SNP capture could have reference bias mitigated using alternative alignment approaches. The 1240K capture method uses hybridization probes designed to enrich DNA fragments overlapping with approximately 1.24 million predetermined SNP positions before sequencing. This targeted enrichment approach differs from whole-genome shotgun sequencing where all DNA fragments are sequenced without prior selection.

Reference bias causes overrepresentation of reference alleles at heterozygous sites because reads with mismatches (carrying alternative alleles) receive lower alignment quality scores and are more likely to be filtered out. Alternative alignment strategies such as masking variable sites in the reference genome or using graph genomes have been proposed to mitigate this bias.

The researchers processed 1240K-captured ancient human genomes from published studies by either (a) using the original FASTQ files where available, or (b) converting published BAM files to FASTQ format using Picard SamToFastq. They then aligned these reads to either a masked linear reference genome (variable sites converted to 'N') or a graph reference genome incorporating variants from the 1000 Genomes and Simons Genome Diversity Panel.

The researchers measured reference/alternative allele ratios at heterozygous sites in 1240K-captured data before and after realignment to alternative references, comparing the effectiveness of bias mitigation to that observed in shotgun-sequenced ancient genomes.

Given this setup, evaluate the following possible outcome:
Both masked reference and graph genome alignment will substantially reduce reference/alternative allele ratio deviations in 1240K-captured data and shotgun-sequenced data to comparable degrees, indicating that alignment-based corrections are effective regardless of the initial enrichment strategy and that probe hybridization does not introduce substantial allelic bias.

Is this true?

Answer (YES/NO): NO